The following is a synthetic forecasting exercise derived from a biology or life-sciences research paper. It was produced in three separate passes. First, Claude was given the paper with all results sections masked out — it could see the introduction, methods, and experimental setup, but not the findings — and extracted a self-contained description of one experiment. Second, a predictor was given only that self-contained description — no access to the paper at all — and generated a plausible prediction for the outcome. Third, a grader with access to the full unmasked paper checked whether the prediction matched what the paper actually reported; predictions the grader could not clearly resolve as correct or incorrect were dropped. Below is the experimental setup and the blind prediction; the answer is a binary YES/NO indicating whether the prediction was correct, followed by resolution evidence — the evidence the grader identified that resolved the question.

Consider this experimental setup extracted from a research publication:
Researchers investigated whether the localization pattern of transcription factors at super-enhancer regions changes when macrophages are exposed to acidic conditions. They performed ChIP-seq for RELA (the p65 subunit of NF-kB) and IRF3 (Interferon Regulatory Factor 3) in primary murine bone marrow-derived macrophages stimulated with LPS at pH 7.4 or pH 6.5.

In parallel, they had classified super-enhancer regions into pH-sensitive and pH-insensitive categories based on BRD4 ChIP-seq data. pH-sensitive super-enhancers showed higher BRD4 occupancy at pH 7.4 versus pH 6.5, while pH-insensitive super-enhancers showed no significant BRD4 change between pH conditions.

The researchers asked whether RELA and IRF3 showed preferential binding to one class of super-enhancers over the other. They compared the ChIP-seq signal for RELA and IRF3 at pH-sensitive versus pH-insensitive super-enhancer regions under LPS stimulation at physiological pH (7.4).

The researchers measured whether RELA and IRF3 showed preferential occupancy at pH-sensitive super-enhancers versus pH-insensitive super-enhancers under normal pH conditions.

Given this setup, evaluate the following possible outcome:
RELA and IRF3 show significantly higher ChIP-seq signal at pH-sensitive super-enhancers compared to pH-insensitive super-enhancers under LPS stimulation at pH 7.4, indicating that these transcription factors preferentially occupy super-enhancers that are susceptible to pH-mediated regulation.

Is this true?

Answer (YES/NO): YES